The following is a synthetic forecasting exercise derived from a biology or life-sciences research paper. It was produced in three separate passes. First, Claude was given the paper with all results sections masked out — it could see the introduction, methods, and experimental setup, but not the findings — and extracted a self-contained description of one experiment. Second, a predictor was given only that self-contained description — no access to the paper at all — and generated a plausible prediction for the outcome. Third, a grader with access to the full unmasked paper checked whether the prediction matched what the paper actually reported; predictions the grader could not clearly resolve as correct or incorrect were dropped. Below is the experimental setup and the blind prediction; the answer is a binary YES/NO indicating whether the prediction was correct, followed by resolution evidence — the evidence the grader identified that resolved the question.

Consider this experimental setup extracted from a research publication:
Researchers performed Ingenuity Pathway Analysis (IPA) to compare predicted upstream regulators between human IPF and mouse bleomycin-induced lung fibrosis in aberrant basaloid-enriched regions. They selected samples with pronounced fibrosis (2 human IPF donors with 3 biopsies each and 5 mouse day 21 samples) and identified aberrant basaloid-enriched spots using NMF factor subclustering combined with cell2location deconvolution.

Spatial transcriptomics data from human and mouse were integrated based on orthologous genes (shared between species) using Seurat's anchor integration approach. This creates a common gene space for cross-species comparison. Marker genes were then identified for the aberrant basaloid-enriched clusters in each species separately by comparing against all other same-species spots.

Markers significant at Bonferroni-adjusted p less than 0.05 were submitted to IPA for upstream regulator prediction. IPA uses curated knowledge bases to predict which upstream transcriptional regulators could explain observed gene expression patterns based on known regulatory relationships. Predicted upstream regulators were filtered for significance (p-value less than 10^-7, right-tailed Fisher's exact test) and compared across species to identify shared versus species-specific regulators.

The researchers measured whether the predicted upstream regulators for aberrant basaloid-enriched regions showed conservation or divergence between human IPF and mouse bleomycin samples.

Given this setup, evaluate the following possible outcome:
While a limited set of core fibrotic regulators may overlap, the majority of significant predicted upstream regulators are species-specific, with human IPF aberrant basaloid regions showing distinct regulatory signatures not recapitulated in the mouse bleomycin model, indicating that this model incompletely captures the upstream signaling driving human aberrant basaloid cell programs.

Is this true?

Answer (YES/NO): YES